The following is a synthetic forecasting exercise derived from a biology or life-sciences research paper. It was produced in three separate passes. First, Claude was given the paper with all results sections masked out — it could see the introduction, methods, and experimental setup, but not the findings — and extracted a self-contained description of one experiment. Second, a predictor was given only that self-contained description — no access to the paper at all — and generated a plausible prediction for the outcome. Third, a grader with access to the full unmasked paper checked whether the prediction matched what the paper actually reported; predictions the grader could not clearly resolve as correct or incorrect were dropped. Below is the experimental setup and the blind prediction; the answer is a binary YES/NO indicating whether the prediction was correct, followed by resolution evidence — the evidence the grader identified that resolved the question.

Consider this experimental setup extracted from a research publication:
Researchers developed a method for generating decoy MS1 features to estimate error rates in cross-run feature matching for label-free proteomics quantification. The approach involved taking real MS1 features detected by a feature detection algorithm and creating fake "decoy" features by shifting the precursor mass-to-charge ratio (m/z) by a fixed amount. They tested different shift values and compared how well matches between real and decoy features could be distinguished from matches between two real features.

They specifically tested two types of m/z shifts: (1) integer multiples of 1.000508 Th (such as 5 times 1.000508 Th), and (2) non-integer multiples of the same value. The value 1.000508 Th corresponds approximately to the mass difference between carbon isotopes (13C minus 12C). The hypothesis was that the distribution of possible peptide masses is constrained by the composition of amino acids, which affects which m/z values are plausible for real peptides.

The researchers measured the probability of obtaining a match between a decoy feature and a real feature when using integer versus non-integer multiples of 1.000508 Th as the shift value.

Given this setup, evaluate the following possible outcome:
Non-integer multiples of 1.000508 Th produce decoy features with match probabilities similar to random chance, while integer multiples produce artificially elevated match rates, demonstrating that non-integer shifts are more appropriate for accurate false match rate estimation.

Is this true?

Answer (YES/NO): NO